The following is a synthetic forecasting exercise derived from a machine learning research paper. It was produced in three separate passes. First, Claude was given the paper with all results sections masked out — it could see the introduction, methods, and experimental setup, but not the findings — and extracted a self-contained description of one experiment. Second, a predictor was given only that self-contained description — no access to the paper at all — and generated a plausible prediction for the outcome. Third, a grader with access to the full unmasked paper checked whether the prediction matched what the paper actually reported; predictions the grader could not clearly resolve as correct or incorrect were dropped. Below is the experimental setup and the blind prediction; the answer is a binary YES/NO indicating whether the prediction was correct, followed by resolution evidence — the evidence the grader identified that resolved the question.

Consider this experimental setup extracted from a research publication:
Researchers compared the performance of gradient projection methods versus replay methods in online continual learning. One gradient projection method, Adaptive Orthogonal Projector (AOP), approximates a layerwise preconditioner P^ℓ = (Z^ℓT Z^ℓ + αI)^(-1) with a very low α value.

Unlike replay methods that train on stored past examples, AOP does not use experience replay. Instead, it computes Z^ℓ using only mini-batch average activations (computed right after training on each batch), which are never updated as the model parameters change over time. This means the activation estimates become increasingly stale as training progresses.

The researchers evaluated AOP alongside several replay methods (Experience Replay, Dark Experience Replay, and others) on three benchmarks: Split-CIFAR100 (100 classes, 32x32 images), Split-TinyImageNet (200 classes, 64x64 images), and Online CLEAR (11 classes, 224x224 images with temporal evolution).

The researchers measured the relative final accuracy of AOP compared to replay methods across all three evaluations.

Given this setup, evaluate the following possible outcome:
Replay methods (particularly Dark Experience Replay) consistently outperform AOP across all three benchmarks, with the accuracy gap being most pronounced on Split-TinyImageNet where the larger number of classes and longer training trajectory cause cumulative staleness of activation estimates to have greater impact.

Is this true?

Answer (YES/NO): NO